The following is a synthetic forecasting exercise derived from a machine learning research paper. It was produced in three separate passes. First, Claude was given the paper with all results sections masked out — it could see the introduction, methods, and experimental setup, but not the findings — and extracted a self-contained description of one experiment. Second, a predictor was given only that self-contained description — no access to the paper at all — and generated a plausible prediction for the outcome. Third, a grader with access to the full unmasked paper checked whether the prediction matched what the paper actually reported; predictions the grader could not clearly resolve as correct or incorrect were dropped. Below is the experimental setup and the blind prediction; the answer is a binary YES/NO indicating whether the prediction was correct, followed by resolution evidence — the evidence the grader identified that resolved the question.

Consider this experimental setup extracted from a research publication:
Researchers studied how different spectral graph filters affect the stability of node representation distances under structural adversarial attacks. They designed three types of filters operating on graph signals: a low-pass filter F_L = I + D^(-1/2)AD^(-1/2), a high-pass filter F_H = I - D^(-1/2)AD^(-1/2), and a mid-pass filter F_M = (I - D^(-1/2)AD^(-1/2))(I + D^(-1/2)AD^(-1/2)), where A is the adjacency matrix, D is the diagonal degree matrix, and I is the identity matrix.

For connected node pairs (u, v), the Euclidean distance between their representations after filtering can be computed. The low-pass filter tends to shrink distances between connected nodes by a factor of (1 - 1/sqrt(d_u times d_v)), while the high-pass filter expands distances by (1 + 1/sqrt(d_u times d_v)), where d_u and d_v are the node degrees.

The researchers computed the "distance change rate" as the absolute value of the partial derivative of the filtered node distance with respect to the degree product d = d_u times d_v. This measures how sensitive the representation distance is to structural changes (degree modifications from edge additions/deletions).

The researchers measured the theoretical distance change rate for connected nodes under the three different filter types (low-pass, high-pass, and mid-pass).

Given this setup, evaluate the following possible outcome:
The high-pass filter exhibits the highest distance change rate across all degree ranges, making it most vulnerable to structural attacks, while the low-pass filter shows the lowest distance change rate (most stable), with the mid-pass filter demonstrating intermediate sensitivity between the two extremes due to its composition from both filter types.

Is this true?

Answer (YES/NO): NO